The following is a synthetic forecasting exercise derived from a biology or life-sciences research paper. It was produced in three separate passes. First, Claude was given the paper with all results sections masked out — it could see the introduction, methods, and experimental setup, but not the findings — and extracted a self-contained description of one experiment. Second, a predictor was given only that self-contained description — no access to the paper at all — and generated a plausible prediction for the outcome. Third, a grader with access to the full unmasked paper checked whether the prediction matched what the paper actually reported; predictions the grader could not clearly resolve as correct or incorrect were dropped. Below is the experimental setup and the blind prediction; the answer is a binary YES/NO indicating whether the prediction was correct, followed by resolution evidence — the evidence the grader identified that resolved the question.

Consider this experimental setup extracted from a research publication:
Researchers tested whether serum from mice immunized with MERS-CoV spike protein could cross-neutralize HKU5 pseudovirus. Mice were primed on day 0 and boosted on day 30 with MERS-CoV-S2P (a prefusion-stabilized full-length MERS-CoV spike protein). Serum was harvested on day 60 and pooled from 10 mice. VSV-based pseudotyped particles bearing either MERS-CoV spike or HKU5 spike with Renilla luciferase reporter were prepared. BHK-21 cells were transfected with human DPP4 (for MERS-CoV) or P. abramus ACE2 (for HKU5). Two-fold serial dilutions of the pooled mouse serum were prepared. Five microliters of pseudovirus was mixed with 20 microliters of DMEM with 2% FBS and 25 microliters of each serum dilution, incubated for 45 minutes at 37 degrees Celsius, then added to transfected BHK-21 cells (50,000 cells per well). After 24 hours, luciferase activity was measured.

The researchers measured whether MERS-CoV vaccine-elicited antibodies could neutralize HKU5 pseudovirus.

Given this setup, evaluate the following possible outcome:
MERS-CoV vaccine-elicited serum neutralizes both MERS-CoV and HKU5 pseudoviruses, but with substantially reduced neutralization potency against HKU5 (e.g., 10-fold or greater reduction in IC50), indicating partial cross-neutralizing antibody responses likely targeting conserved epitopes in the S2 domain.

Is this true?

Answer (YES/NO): NO